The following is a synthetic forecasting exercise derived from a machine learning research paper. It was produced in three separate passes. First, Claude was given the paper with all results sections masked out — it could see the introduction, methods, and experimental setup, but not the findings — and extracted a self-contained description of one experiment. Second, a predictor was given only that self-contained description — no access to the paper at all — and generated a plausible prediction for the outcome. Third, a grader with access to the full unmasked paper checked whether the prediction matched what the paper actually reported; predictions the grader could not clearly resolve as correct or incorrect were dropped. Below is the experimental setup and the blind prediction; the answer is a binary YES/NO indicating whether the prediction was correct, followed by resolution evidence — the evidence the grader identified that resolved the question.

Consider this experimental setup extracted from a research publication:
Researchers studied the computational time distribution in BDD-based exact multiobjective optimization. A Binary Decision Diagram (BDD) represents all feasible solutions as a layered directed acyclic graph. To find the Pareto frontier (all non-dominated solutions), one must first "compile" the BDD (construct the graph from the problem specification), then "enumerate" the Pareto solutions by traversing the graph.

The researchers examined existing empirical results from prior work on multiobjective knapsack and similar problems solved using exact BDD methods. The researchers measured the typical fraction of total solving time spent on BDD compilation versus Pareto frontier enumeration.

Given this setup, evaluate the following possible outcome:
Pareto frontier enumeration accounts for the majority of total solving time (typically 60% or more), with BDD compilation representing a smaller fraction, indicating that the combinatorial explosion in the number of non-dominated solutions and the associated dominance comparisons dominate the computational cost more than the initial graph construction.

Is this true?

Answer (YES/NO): YES